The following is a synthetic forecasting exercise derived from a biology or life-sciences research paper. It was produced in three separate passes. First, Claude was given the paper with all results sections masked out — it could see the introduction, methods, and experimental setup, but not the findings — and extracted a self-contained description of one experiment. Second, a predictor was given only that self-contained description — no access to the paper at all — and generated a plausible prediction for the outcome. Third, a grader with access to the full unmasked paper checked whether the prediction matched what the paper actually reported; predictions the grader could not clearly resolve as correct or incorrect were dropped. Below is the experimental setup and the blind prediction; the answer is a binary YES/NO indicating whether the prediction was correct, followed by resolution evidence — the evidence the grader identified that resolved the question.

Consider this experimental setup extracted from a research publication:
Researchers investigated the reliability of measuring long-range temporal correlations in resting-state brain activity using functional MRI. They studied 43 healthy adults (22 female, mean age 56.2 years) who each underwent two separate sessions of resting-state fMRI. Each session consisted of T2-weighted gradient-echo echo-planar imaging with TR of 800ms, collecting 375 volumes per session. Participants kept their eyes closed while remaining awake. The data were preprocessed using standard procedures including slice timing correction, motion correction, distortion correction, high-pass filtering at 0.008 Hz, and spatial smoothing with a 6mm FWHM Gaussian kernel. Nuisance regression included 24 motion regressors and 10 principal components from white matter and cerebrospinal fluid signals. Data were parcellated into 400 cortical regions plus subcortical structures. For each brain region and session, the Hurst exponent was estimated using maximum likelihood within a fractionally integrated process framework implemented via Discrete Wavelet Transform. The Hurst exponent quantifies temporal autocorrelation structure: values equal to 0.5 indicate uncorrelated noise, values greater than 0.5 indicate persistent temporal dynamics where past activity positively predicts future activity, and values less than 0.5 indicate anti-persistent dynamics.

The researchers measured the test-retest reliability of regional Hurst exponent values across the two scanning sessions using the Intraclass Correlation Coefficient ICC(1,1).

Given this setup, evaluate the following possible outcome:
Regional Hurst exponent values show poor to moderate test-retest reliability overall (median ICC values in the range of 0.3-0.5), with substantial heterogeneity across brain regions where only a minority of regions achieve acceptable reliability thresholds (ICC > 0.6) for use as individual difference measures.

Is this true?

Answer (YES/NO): NO